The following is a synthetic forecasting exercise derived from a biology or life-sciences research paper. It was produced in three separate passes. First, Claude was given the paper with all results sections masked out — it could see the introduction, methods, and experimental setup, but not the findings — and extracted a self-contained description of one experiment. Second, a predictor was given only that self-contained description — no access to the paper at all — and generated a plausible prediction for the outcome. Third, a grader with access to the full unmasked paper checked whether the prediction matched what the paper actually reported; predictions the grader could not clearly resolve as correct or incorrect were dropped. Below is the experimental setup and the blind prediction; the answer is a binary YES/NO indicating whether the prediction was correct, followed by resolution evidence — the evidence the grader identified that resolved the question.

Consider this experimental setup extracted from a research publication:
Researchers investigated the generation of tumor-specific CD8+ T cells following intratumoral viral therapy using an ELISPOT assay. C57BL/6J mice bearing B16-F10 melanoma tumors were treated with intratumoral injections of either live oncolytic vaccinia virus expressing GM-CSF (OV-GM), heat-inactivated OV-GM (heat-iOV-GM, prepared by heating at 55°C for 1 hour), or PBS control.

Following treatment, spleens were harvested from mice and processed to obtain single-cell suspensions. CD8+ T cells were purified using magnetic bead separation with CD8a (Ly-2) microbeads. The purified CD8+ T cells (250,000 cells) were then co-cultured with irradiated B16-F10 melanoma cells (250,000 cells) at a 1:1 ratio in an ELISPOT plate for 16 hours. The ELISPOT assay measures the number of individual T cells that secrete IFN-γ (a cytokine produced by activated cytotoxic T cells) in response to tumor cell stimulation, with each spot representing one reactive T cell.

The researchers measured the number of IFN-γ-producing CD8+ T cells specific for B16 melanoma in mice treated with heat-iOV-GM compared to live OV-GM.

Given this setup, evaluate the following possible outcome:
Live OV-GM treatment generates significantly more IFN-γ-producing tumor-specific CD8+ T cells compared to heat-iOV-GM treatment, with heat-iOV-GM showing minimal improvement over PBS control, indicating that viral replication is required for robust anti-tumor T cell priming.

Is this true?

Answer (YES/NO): NO